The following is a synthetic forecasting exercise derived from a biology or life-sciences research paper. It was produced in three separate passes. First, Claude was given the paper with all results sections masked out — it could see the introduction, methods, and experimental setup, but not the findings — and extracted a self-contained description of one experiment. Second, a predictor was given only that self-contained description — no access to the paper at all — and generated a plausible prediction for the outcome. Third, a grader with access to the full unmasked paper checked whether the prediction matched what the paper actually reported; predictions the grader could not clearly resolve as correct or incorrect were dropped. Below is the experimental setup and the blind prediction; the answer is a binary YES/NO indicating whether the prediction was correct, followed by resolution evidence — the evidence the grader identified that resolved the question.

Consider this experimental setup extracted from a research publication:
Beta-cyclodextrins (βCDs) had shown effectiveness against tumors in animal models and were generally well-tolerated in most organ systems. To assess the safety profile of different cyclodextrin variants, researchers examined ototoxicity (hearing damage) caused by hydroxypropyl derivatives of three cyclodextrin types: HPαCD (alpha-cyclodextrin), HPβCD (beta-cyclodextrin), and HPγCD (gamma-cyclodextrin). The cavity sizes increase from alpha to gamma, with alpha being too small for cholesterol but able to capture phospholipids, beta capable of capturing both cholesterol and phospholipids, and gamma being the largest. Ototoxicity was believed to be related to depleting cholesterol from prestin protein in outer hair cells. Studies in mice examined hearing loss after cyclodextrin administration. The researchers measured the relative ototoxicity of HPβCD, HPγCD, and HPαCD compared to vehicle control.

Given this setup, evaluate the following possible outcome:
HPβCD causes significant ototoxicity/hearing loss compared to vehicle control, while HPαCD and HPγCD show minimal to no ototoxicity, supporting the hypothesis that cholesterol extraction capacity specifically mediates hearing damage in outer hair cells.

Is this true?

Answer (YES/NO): NO